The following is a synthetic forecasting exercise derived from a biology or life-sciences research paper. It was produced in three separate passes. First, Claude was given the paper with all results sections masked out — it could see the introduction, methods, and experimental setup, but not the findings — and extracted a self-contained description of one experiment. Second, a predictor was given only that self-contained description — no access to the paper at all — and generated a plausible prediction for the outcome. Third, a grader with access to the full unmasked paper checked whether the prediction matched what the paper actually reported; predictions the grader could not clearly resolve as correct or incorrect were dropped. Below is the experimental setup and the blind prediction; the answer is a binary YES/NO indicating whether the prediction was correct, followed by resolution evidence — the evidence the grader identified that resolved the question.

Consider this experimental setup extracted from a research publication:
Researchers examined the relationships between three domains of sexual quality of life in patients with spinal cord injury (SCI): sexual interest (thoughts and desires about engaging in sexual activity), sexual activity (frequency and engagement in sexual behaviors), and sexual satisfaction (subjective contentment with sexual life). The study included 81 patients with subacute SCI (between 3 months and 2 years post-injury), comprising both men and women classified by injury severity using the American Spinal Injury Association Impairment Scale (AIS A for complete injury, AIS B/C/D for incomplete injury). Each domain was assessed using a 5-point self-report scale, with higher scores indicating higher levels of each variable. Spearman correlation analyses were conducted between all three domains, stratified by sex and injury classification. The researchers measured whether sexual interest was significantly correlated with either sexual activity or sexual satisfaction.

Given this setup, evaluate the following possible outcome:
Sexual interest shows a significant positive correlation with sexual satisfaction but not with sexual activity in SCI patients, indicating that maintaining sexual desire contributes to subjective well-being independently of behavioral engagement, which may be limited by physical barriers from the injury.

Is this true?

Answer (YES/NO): NO